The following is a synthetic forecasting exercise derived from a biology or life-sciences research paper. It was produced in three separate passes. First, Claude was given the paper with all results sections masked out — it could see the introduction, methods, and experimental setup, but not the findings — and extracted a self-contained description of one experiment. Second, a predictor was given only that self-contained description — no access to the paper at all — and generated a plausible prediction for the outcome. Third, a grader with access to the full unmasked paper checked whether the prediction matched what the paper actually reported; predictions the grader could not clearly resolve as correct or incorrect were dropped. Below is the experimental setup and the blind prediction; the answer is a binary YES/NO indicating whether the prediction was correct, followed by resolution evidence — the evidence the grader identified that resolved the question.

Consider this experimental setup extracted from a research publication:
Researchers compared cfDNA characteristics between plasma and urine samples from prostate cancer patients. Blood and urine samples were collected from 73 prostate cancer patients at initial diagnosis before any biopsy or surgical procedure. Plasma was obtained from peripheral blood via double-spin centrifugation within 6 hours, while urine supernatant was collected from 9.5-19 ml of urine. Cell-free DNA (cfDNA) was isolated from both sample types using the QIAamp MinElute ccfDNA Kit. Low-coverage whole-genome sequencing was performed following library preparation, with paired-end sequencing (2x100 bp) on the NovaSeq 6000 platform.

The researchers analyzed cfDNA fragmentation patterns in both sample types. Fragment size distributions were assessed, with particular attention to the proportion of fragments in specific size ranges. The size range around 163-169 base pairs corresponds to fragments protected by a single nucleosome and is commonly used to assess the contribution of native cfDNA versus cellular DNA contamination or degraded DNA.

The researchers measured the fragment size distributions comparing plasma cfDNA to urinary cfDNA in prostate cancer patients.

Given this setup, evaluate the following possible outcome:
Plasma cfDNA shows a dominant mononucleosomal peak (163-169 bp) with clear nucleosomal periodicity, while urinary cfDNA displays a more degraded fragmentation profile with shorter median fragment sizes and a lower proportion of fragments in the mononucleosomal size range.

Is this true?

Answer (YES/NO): NO